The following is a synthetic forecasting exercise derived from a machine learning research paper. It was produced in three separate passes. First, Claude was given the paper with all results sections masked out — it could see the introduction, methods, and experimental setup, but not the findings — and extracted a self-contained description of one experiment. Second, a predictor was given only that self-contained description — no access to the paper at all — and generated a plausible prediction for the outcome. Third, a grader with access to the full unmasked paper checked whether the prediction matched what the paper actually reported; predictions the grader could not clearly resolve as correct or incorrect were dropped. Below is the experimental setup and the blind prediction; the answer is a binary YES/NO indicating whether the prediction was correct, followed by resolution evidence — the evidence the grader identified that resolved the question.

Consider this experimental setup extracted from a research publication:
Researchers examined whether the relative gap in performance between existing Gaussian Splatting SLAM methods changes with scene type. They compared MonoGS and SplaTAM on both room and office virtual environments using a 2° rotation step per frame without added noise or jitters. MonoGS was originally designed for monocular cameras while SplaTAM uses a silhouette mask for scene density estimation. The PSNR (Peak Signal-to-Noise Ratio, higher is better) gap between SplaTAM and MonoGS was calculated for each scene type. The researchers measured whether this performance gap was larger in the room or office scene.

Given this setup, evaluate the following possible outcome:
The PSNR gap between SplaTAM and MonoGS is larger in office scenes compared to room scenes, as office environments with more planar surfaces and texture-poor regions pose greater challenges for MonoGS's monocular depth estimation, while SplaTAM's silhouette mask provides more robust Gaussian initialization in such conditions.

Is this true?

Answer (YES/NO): NO